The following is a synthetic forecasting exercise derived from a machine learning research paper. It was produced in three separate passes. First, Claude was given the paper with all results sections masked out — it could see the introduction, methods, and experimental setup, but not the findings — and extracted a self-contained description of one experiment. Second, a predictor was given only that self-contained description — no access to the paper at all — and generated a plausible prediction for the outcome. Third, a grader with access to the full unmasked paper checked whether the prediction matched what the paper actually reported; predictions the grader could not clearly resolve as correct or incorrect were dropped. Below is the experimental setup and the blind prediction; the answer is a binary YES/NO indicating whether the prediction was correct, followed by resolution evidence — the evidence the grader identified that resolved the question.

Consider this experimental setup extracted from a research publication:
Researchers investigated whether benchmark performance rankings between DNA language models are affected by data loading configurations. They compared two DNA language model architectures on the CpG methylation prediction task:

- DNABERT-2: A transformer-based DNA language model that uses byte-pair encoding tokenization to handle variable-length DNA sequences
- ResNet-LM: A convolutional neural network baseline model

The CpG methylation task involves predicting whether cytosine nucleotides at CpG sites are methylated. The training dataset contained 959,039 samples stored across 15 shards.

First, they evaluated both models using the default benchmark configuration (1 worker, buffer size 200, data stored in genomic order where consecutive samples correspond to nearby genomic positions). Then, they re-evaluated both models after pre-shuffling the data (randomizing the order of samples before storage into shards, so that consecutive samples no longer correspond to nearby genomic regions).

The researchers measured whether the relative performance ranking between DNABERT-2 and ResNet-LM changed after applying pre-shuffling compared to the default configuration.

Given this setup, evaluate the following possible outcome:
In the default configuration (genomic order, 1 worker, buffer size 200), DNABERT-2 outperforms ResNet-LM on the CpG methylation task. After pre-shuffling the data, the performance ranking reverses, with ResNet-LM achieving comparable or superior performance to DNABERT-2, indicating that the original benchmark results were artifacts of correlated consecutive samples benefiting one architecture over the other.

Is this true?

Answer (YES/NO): YES